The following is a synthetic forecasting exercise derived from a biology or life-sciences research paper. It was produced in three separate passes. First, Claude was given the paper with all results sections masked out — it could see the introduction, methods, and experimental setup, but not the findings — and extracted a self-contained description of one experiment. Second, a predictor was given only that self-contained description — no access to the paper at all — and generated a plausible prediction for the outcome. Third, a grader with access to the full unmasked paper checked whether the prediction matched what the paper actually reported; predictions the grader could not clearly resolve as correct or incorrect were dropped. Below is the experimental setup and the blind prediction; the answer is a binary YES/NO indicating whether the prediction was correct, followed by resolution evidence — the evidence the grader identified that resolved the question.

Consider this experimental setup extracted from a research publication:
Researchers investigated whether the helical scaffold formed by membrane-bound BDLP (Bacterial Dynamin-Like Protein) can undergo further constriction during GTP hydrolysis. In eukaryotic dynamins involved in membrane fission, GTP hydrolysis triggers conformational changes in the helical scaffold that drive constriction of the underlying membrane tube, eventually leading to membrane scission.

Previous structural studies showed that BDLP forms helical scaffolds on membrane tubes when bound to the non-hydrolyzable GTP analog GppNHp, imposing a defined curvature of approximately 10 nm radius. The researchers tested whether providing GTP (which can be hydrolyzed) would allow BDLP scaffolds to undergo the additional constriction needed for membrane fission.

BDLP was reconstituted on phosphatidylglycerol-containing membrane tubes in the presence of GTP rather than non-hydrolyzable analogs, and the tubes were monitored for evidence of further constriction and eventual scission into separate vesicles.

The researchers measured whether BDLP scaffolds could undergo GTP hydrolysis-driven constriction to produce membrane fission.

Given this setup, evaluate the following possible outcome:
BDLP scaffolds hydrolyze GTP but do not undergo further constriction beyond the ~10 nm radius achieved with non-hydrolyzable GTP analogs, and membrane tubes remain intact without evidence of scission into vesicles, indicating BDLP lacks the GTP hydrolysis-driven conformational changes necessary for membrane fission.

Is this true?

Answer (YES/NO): YES